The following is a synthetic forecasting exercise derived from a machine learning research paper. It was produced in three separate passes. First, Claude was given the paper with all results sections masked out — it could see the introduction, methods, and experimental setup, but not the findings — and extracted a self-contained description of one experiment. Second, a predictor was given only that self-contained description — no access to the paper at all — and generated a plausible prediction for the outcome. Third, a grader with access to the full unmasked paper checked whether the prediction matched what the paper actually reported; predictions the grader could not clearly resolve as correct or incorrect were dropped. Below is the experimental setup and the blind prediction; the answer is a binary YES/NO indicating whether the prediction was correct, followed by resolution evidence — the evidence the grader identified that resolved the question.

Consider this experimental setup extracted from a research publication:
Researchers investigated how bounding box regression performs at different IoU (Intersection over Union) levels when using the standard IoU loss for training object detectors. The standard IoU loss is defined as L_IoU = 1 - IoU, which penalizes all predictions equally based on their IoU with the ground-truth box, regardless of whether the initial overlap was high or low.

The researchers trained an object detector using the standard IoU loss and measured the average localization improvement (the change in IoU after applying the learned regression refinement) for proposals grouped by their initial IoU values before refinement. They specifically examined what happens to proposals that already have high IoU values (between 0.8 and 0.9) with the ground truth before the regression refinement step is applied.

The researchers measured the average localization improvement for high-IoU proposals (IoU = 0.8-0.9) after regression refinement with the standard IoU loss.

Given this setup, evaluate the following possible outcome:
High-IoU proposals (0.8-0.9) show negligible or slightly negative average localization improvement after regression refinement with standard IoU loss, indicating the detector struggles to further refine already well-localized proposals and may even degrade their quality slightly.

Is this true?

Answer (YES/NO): YES